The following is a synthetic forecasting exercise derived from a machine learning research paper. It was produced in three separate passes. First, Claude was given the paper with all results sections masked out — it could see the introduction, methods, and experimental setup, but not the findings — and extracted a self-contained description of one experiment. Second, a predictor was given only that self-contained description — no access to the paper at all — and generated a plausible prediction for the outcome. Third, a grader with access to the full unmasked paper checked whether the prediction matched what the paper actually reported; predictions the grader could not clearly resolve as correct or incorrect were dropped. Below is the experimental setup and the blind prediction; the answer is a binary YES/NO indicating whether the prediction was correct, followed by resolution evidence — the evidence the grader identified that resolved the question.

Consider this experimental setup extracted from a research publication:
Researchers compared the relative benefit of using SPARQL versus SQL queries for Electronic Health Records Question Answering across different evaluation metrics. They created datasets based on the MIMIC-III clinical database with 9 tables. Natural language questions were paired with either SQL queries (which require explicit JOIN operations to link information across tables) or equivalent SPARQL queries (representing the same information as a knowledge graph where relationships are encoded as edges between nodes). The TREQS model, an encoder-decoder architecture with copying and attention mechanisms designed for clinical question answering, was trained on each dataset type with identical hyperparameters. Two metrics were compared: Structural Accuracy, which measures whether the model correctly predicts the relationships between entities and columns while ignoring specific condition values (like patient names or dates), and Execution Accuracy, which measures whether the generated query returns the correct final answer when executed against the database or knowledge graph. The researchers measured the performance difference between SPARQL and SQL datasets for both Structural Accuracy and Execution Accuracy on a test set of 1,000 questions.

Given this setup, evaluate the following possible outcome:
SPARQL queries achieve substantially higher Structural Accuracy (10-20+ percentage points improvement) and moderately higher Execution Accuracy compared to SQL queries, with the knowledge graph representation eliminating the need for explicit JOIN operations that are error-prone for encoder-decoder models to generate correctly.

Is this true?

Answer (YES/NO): NO